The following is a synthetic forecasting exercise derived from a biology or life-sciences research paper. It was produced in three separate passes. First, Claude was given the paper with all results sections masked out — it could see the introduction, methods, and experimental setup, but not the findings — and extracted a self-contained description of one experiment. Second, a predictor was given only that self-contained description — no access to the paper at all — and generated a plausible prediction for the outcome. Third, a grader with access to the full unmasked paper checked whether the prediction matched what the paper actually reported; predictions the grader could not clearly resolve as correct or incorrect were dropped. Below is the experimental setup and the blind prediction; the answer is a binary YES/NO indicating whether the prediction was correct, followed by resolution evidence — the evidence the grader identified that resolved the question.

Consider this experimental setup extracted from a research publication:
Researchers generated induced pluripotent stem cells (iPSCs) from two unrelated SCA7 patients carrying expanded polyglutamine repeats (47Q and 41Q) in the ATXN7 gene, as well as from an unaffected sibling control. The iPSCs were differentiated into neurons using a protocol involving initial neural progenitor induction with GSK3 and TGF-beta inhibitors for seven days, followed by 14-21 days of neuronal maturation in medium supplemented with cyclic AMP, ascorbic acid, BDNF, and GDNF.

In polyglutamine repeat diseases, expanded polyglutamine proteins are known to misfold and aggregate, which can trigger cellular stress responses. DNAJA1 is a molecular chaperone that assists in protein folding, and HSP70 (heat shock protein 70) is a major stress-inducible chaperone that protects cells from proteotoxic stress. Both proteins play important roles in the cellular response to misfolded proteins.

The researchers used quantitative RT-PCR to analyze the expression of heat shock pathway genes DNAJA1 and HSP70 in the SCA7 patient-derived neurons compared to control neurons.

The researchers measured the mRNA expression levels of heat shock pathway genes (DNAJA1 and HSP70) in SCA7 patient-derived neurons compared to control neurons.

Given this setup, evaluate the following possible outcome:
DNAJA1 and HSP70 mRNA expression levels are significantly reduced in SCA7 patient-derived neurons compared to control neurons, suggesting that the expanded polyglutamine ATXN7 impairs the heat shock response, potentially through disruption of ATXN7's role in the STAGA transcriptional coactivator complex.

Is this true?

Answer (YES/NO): YES